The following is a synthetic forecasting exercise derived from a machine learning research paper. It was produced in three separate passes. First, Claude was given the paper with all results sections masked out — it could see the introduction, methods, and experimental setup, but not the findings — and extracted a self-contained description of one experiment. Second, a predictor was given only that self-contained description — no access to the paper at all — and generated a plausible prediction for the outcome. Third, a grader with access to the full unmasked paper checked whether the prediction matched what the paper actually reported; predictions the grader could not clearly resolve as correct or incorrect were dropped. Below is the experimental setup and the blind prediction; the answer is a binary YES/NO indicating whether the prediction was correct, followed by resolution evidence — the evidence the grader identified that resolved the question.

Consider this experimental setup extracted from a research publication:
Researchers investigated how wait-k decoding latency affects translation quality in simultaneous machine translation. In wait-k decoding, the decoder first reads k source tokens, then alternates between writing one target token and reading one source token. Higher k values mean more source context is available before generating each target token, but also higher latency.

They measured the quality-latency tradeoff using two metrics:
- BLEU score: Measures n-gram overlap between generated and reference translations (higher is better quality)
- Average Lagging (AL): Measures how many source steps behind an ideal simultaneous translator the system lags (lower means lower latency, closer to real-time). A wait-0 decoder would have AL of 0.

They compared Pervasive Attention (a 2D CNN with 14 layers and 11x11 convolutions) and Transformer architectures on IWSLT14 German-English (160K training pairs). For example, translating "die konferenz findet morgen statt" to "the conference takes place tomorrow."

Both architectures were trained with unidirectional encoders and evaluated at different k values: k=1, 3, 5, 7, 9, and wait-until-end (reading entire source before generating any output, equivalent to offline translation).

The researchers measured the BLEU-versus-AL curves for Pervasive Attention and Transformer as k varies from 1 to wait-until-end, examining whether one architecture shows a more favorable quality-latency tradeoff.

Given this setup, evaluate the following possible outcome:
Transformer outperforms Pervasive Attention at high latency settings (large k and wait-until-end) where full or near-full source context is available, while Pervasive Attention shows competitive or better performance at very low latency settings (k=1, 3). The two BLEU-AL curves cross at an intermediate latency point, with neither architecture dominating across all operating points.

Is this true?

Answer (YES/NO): NO